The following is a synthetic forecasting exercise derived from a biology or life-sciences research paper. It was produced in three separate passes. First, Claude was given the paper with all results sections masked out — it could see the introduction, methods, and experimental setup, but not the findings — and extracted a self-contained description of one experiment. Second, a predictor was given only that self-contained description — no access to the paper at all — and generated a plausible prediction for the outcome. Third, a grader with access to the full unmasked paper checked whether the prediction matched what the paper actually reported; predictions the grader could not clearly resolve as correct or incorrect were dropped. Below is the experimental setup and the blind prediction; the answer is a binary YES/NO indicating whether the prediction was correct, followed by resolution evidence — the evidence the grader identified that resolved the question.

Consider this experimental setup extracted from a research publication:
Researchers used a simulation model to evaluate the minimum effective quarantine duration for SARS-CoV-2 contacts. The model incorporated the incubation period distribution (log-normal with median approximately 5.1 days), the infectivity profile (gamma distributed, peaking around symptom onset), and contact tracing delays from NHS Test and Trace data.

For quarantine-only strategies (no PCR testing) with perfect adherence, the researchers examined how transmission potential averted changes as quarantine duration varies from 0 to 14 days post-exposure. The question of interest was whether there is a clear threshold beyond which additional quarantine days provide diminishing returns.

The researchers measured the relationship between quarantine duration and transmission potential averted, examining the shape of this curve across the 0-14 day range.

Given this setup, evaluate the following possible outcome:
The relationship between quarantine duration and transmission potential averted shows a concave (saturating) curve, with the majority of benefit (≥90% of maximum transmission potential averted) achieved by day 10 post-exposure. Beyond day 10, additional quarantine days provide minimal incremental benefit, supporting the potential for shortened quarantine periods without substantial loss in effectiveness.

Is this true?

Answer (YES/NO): NO